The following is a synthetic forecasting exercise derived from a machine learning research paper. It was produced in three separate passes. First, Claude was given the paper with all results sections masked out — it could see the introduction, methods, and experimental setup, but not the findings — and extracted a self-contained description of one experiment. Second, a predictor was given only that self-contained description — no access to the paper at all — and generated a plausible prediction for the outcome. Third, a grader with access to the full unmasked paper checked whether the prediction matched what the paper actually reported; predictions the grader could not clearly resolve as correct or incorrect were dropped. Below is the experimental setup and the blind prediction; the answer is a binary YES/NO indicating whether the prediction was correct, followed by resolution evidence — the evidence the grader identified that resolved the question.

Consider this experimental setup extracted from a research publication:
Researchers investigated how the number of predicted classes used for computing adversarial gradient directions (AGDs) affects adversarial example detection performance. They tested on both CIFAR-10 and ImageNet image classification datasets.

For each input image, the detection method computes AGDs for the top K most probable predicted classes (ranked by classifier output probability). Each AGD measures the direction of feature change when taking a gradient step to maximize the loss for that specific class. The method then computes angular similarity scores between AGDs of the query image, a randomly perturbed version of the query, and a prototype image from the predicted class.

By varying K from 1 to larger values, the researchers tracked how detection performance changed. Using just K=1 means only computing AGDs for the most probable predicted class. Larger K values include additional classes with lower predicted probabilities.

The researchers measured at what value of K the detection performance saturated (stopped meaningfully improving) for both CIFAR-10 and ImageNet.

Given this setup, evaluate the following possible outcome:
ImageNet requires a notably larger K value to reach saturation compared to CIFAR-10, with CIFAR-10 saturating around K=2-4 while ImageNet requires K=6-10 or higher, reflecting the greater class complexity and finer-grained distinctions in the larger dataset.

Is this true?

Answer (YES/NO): NO